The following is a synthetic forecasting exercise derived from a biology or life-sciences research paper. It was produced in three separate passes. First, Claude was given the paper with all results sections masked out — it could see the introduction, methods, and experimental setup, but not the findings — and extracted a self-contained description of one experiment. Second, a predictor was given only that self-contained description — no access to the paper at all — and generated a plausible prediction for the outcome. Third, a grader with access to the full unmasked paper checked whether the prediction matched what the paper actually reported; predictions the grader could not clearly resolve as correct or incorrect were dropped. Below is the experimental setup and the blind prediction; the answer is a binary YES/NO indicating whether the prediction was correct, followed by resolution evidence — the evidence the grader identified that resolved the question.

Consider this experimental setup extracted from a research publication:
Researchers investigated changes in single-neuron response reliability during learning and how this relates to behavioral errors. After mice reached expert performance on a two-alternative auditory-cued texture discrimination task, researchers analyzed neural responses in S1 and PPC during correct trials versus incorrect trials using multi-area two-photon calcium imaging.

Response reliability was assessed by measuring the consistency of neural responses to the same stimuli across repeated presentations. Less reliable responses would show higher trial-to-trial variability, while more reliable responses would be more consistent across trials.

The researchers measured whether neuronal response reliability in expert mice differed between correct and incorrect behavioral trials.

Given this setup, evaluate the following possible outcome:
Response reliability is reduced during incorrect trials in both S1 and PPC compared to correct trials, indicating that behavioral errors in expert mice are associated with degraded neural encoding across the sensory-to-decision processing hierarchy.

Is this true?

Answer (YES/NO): YES